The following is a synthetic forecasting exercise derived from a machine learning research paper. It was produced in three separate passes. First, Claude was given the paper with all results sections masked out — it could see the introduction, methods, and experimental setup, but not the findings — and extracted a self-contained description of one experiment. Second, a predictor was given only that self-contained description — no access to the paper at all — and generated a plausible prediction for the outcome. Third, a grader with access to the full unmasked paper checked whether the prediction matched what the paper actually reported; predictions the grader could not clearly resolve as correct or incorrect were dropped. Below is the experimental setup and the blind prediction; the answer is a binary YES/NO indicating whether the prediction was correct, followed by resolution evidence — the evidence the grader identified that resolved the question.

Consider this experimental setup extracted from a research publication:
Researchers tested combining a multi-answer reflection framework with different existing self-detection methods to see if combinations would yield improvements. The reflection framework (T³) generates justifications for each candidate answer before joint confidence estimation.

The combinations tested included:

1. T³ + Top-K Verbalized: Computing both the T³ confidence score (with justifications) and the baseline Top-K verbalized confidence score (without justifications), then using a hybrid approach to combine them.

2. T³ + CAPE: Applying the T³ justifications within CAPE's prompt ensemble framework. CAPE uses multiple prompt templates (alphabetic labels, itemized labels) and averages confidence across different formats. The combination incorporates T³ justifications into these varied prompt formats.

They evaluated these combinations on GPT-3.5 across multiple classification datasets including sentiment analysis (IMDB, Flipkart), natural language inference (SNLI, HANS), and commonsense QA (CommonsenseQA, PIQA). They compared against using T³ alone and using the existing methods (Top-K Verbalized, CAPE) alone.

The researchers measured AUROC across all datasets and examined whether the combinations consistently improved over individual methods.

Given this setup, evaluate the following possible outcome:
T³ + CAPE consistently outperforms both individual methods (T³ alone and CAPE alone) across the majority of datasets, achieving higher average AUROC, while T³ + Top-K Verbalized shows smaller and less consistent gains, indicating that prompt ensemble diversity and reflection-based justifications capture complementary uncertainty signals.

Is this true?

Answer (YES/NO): NO